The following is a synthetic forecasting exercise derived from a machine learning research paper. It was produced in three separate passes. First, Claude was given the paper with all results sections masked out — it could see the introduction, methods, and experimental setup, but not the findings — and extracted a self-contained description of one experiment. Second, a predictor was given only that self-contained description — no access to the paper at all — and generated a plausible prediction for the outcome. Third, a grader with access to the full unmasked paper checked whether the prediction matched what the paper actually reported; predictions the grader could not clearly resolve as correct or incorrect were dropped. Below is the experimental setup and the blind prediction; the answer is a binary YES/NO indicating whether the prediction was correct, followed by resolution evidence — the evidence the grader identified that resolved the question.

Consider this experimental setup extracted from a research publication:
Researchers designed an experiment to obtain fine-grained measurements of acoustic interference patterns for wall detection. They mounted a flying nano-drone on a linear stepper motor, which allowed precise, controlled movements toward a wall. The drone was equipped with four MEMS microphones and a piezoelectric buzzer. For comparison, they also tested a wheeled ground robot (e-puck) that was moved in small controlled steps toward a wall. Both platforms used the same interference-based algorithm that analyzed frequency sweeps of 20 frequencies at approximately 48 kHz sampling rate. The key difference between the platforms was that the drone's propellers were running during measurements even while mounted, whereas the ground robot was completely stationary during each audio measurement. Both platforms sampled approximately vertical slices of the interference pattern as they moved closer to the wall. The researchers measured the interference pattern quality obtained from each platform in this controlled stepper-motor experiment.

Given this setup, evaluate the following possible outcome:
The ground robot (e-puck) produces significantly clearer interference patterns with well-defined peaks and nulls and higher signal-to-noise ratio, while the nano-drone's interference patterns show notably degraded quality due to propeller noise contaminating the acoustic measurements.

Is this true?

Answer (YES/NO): NO